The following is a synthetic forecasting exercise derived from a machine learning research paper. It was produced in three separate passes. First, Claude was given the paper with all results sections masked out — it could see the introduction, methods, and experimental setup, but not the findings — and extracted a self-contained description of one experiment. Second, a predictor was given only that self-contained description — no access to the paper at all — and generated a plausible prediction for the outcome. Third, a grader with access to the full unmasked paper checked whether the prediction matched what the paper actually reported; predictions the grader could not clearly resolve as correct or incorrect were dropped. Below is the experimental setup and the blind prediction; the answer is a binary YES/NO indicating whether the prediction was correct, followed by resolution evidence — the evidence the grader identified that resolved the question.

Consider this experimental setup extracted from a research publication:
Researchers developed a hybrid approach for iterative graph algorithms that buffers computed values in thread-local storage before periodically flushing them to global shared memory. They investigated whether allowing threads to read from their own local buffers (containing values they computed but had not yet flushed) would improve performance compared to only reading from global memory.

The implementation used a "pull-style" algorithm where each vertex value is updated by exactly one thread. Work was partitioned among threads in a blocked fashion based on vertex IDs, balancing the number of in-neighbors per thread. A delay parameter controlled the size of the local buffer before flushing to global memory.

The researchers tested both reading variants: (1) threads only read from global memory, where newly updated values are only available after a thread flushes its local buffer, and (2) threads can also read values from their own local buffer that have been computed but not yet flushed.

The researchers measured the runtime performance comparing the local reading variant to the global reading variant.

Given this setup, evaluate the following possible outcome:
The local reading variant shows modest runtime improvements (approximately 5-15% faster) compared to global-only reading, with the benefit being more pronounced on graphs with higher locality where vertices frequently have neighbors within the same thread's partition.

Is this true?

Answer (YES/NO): NO